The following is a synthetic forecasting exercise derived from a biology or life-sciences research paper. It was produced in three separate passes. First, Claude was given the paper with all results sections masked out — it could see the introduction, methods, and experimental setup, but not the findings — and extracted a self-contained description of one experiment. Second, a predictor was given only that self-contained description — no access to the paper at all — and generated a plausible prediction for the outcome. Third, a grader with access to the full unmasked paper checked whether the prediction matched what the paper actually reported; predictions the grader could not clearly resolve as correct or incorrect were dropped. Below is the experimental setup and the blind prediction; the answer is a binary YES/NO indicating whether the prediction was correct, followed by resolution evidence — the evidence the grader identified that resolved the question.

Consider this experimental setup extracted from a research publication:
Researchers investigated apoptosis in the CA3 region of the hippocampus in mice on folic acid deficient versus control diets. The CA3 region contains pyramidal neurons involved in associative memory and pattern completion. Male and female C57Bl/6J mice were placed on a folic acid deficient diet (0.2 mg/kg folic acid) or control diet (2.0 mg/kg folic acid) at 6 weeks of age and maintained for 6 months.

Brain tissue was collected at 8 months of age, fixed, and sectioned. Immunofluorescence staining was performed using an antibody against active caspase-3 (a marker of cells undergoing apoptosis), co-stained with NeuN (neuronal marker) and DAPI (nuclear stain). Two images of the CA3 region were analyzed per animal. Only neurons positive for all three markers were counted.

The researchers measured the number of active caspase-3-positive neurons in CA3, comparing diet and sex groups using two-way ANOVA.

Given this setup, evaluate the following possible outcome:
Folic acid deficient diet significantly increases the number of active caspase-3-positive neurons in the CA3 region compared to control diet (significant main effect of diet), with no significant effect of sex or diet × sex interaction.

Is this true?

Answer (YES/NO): NO